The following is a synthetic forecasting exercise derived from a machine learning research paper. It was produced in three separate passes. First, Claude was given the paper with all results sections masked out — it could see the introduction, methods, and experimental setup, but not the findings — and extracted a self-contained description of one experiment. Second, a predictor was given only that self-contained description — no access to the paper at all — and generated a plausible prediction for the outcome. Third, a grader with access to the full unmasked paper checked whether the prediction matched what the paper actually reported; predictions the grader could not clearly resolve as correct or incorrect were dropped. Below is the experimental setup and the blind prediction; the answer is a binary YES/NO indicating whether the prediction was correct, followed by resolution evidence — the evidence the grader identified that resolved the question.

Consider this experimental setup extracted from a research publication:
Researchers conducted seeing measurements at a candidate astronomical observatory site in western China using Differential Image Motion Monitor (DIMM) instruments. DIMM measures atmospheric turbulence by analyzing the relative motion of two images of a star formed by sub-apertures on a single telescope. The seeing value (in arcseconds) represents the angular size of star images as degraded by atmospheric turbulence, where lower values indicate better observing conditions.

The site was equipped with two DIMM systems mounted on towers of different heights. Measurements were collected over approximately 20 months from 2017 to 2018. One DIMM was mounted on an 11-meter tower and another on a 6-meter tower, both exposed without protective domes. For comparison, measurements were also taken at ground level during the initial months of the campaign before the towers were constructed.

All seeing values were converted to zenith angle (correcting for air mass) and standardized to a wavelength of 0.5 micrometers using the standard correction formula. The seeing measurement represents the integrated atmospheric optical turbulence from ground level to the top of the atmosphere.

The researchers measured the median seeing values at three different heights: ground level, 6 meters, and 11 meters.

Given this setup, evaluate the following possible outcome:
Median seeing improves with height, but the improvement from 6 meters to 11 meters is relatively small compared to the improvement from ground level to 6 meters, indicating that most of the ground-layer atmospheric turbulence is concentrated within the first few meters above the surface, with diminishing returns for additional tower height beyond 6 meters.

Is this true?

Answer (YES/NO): YES